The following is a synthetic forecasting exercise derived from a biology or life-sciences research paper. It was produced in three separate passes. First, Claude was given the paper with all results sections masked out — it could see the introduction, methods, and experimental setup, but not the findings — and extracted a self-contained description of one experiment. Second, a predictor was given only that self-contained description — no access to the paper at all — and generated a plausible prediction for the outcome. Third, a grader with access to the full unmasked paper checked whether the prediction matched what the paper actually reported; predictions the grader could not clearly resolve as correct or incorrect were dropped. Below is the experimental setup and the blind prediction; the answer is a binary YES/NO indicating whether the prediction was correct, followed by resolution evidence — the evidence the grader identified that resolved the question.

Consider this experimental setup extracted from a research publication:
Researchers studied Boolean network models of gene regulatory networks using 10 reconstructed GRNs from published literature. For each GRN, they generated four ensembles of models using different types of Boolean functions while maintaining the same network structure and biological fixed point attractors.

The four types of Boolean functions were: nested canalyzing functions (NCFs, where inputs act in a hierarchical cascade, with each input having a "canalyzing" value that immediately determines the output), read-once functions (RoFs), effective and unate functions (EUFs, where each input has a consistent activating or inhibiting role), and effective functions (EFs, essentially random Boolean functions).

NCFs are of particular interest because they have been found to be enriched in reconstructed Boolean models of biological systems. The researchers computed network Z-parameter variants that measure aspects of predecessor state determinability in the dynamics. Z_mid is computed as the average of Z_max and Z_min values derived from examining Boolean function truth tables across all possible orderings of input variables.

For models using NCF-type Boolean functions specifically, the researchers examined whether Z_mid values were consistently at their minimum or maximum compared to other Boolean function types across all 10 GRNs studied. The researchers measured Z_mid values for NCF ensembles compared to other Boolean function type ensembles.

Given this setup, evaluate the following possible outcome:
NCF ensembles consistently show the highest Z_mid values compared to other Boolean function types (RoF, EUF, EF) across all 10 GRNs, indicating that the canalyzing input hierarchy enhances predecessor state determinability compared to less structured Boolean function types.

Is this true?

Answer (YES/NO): NO